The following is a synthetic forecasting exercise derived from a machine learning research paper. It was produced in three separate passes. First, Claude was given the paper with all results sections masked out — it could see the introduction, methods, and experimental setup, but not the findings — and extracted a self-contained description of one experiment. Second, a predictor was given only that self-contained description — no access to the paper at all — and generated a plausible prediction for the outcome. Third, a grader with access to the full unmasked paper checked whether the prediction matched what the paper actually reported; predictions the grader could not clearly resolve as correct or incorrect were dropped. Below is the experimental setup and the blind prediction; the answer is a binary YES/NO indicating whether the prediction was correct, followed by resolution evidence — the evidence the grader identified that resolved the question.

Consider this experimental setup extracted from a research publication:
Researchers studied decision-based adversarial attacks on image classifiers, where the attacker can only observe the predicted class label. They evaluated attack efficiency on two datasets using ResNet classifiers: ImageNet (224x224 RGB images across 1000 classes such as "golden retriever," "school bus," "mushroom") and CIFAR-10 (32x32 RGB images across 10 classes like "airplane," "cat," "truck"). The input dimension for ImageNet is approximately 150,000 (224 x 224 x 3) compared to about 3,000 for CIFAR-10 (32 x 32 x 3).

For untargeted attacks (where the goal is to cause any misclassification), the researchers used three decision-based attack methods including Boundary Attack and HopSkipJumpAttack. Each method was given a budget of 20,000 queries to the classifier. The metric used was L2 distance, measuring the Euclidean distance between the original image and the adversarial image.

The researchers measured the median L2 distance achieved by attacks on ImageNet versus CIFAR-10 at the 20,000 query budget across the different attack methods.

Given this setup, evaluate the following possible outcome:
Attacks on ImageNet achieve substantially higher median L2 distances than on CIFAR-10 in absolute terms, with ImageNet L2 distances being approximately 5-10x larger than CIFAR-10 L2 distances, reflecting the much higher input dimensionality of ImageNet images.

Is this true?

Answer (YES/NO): NO